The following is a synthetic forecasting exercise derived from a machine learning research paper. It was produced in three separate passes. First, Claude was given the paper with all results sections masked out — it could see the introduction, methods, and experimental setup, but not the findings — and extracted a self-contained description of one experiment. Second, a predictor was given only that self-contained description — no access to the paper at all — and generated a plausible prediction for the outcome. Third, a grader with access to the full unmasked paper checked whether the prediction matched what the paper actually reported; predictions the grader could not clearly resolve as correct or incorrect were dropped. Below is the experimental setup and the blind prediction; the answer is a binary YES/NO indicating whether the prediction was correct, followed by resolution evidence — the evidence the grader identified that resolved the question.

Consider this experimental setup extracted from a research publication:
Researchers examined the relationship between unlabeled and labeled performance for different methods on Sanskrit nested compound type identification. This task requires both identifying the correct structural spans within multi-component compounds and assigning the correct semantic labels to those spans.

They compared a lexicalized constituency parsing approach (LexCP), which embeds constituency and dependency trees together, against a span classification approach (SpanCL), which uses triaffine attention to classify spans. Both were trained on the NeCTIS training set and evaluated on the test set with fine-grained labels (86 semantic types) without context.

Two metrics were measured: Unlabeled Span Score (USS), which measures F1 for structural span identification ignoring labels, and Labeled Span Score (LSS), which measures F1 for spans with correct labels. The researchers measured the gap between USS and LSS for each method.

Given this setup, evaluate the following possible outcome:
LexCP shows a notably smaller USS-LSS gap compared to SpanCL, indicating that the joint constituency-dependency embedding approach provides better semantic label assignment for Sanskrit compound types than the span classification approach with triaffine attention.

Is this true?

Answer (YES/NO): NO